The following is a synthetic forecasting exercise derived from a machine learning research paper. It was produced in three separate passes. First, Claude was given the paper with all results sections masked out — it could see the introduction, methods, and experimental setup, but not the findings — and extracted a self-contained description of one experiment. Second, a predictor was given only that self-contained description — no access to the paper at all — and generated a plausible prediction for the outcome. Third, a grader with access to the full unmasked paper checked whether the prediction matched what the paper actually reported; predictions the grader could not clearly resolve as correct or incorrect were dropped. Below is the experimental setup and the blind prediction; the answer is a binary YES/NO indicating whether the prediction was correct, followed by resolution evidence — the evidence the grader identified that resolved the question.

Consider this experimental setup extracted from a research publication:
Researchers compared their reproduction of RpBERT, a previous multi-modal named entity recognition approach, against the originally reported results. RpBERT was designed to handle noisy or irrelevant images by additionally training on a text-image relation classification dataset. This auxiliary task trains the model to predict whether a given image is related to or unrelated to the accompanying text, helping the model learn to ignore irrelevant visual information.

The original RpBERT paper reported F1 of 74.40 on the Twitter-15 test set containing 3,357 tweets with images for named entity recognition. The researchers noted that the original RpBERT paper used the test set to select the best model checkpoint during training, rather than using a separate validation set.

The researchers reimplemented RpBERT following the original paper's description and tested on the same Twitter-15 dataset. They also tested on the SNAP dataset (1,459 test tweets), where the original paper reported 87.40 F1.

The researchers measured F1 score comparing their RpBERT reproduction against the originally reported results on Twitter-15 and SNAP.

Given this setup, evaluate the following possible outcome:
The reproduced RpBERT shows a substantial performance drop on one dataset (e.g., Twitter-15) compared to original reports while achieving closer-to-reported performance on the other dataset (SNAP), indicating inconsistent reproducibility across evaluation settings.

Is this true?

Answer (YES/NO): NO